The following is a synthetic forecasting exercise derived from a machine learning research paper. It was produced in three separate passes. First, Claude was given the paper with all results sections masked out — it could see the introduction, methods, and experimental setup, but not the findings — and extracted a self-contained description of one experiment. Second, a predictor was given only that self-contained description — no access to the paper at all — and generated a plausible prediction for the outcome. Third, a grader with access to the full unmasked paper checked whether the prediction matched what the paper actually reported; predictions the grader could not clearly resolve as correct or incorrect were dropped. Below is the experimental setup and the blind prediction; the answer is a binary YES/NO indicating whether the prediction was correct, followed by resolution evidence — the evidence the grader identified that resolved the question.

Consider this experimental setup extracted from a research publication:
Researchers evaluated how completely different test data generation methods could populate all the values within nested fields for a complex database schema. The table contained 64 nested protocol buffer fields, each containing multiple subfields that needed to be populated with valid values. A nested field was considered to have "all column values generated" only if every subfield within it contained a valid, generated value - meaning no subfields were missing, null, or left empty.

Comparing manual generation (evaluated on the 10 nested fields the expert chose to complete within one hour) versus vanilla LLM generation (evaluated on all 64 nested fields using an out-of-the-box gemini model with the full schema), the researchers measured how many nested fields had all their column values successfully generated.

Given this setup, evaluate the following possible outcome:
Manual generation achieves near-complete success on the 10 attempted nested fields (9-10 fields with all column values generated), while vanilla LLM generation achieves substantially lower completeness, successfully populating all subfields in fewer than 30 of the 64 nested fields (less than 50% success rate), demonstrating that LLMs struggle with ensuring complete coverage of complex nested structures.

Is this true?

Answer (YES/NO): YES